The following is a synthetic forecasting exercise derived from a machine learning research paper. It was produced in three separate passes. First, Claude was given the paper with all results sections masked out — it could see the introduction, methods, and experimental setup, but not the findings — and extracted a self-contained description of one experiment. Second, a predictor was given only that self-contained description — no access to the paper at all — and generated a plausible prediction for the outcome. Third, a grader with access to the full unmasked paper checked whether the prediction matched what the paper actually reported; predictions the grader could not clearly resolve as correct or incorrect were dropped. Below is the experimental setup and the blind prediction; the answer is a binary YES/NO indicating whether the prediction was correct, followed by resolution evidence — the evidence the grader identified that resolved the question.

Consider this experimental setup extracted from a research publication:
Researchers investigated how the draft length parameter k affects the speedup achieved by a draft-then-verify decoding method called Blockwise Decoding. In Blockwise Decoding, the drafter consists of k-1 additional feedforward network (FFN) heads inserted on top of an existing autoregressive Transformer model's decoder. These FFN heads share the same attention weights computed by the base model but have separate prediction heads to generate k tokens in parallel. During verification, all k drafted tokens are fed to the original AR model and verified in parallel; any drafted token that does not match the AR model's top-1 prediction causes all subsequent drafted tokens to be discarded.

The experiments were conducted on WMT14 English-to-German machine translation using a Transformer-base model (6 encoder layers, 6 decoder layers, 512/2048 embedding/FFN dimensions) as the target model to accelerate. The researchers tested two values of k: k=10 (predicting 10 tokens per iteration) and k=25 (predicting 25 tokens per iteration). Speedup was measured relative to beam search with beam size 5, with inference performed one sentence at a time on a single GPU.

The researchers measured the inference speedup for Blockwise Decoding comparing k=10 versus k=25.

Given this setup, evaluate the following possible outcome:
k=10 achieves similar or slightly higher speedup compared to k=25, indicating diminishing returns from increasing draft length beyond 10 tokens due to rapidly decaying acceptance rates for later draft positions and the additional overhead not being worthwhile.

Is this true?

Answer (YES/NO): YES